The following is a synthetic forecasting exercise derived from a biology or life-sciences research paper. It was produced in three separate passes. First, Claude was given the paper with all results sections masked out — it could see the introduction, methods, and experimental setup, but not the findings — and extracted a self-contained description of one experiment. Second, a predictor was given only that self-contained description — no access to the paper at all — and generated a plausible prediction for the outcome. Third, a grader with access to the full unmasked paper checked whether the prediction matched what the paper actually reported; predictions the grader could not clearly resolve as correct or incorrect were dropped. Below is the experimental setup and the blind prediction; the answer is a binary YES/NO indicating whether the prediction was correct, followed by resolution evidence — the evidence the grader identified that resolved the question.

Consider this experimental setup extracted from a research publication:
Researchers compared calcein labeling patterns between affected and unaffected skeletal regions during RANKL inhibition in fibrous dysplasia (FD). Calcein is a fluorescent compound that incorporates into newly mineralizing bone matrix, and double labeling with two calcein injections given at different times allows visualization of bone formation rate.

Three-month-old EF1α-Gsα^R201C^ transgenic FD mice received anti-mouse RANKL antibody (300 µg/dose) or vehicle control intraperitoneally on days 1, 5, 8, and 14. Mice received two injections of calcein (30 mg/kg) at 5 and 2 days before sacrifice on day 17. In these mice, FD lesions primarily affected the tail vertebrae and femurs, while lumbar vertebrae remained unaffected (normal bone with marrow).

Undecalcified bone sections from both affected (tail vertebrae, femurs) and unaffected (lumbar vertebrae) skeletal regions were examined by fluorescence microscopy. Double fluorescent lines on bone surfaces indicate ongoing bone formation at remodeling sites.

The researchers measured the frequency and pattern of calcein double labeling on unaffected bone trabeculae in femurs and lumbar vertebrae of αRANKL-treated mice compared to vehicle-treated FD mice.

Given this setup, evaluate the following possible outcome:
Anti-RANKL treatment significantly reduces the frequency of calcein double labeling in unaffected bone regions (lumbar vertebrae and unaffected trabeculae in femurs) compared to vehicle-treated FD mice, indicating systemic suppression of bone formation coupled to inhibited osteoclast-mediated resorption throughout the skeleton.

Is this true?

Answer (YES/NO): YES